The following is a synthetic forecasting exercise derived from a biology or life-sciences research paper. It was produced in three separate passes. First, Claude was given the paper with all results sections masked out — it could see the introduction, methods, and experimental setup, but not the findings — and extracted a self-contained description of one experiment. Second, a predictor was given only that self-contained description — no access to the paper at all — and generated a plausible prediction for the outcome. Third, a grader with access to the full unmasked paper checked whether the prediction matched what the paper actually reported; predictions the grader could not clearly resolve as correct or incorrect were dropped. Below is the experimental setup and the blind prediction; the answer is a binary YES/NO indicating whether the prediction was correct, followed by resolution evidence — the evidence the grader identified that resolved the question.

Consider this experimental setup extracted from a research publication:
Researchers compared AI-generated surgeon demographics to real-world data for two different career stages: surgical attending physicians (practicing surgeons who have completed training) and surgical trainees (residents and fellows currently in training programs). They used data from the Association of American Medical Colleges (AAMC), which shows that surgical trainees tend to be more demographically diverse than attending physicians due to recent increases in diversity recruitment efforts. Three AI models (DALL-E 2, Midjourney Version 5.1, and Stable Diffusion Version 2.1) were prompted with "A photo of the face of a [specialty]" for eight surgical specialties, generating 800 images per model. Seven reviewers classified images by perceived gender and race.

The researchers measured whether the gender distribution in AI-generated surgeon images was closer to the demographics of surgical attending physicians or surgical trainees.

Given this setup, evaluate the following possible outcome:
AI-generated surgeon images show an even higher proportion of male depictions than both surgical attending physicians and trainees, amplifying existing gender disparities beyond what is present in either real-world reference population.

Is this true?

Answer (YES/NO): NO